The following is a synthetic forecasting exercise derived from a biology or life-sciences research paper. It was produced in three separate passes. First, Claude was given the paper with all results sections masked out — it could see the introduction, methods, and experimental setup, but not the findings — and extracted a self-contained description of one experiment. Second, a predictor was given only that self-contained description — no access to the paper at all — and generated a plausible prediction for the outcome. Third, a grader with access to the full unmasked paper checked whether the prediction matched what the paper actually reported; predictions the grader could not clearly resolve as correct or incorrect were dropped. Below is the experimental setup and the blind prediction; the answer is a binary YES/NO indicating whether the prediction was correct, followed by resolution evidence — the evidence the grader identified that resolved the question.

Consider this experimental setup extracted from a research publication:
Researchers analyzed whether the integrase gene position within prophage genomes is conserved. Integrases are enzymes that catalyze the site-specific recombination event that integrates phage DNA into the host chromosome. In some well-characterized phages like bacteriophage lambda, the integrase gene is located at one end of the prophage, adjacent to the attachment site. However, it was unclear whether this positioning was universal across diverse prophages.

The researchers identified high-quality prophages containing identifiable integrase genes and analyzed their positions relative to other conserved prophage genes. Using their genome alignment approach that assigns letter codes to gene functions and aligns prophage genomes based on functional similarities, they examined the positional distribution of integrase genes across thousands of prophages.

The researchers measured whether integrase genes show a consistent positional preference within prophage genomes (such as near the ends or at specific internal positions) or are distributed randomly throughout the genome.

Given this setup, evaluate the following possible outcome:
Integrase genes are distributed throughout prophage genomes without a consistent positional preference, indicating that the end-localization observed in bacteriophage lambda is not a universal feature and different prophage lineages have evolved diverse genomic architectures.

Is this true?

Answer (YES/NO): NO